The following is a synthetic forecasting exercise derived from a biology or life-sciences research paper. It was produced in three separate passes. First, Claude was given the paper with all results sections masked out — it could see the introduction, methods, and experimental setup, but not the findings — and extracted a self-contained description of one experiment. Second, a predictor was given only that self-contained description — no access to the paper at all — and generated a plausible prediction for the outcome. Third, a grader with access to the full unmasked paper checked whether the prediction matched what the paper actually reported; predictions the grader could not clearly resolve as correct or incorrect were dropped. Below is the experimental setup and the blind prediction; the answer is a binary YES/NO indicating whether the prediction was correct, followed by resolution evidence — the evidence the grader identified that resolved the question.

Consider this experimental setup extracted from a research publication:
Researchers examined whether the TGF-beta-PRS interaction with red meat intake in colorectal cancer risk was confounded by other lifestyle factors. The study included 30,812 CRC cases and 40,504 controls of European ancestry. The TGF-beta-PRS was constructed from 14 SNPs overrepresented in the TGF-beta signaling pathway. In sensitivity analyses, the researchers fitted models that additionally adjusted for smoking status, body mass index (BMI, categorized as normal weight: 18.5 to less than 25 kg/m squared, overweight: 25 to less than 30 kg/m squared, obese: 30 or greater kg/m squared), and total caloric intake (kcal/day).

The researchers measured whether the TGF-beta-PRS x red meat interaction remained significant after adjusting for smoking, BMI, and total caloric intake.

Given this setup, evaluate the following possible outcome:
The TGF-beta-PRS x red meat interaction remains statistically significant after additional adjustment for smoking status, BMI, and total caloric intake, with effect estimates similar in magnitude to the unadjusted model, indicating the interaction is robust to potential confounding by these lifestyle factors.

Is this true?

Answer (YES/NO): YES